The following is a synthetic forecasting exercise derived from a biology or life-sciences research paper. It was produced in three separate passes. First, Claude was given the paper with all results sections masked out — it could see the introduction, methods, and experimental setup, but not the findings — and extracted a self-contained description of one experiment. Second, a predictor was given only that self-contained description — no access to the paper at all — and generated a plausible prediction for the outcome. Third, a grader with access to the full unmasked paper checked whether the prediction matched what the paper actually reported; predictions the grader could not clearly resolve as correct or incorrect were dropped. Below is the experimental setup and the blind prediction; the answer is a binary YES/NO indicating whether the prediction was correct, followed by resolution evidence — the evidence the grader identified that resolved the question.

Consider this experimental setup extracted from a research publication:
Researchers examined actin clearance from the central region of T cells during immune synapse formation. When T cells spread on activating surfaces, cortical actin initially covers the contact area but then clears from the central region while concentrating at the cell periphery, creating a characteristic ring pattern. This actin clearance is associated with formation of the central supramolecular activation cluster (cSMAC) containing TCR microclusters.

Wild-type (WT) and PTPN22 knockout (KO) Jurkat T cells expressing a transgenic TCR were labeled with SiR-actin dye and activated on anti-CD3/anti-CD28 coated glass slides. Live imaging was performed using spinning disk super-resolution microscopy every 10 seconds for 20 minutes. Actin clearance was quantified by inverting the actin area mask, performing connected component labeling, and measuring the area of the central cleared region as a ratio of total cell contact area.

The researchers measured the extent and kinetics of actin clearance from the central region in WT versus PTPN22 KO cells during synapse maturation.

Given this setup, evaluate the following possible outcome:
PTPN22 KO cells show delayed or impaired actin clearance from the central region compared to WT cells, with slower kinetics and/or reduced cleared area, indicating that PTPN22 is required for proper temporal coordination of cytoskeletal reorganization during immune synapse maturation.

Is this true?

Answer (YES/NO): NO